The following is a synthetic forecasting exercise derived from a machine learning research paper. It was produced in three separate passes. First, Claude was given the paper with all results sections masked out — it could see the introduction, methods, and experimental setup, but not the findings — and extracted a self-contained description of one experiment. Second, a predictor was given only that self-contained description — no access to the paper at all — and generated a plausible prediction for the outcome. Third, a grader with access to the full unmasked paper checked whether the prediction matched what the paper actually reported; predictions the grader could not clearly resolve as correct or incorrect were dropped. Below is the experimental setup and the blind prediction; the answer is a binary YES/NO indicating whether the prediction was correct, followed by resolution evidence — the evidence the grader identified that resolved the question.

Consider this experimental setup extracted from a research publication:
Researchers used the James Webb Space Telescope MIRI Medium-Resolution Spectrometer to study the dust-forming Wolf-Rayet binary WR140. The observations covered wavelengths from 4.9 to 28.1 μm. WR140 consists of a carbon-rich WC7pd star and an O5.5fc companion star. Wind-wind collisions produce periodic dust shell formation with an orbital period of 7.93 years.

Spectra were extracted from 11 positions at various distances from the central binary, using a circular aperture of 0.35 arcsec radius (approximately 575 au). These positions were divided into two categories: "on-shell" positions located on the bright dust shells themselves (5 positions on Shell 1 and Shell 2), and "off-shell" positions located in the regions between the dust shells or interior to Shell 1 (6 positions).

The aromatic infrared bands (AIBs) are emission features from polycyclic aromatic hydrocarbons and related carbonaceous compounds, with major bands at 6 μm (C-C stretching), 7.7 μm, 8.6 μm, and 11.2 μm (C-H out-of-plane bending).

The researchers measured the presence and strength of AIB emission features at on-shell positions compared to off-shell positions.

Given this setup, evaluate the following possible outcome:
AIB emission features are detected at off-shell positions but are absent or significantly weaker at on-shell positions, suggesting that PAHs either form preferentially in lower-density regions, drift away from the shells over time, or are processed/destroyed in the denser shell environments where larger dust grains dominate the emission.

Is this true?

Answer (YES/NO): NO